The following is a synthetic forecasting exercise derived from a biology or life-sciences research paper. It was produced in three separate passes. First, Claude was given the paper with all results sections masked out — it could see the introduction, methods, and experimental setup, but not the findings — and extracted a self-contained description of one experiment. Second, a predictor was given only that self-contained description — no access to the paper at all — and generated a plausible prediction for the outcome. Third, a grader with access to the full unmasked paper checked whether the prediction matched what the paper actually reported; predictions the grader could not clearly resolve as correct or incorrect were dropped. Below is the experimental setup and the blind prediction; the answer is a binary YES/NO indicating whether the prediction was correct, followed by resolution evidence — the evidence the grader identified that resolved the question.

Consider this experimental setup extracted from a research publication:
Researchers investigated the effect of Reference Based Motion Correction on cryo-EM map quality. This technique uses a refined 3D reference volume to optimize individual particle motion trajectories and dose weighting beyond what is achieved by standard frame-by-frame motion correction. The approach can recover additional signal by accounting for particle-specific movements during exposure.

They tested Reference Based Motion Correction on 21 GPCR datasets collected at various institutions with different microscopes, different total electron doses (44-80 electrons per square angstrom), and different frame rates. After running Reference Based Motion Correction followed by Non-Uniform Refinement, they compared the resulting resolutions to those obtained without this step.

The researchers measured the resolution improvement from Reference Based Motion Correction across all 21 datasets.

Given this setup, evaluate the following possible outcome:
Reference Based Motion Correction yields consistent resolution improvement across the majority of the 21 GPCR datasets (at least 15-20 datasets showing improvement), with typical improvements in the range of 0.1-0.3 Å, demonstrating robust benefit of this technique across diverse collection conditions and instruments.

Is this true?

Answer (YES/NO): NO